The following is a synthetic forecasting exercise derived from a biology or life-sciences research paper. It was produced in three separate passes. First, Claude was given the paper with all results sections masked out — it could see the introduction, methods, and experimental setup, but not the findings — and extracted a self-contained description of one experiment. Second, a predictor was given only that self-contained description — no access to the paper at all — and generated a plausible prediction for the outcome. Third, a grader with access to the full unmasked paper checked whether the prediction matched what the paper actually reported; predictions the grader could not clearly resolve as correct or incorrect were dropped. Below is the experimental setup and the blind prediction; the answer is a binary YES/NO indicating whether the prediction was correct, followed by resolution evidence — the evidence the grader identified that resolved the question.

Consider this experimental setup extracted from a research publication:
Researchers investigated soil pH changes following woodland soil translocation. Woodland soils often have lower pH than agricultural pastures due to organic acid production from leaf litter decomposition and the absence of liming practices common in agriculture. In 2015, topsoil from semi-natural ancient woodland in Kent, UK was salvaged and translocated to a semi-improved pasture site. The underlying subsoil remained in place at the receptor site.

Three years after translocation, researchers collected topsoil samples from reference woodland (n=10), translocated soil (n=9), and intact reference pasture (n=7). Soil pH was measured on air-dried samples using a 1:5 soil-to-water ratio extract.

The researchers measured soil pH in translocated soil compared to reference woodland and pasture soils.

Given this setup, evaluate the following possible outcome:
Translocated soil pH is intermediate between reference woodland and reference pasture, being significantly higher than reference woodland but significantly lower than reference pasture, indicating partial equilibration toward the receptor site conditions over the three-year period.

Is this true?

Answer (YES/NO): NO